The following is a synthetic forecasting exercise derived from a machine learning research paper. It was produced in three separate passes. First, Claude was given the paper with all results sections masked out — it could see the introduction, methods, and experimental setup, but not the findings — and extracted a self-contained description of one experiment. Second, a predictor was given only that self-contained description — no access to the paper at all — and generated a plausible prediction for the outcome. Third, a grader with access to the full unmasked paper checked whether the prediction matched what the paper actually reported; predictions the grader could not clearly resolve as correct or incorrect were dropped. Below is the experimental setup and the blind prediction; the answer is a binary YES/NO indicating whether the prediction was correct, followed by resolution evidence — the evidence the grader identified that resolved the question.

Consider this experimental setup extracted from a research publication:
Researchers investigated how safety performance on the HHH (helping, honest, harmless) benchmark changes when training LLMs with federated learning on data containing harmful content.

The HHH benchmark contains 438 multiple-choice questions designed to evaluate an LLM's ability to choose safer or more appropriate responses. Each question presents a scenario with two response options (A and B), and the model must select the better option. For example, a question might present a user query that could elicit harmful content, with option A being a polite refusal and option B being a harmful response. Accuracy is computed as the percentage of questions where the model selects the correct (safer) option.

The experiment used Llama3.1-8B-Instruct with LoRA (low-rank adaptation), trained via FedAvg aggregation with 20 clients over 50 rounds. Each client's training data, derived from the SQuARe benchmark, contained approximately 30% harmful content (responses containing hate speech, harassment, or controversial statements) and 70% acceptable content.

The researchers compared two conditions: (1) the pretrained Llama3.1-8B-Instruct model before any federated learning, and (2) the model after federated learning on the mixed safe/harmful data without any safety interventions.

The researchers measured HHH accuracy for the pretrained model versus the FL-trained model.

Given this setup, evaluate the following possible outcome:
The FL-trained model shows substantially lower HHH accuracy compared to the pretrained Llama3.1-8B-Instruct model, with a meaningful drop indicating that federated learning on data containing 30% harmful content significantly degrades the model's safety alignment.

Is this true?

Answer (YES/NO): YES